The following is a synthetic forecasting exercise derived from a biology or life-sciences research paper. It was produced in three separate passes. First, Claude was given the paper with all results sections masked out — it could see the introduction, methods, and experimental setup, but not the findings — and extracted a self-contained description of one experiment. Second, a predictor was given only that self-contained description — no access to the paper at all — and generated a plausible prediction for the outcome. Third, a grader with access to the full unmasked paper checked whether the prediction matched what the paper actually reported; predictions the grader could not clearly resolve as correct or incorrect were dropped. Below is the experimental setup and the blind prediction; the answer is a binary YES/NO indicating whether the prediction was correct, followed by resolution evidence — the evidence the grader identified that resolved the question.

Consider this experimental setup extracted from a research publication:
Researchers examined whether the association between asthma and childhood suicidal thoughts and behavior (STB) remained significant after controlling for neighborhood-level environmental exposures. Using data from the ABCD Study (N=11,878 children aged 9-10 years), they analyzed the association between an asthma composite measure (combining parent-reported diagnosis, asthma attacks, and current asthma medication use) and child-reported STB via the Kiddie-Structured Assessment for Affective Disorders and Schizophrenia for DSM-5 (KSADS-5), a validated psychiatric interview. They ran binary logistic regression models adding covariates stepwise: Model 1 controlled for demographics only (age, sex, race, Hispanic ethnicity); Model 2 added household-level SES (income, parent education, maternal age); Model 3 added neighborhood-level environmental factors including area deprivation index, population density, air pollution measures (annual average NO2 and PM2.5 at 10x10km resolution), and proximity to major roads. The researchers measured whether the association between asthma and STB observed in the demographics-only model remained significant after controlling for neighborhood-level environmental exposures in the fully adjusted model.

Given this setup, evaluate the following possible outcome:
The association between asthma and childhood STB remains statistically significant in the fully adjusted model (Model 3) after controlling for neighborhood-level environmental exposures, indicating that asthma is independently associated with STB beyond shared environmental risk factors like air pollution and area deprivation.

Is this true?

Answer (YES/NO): YES